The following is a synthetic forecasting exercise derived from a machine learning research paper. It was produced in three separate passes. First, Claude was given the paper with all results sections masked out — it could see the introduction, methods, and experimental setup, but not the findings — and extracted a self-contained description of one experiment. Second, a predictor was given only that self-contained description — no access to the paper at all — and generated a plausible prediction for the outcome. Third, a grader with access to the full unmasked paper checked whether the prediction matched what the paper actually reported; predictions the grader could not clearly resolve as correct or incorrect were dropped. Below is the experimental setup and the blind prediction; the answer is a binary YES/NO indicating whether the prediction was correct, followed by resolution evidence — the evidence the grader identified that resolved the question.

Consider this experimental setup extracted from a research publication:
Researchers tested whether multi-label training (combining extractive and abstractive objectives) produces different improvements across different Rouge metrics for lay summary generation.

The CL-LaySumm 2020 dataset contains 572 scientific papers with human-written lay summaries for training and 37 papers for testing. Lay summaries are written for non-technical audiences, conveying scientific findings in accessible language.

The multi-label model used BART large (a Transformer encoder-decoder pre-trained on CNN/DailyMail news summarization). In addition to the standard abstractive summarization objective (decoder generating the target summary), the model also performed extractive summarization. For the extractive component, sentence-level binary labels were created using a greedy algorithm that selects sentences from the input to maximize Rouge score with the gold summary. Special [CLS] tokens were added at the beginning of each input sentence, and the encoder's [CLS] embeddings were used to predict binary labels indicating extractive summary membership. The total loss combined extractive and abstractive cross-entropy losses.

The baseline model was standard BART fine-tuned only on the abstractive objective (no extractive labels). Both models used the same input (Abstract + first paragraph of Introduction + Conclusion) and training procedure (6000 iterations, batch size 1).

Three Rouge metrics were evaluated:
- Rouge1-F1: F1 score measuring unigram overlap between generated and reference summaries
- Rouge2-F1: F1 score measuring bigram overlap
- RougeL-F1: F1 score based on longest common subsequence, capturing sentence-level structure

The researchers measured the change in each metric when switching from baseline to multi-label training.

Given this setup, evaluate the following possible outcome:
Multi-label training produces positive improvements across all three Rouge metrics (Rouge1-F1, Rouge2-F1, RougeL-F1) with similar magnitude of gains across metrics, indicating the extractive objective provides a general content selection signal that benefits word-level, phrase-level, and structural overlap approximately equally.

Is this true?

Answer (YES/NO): NO